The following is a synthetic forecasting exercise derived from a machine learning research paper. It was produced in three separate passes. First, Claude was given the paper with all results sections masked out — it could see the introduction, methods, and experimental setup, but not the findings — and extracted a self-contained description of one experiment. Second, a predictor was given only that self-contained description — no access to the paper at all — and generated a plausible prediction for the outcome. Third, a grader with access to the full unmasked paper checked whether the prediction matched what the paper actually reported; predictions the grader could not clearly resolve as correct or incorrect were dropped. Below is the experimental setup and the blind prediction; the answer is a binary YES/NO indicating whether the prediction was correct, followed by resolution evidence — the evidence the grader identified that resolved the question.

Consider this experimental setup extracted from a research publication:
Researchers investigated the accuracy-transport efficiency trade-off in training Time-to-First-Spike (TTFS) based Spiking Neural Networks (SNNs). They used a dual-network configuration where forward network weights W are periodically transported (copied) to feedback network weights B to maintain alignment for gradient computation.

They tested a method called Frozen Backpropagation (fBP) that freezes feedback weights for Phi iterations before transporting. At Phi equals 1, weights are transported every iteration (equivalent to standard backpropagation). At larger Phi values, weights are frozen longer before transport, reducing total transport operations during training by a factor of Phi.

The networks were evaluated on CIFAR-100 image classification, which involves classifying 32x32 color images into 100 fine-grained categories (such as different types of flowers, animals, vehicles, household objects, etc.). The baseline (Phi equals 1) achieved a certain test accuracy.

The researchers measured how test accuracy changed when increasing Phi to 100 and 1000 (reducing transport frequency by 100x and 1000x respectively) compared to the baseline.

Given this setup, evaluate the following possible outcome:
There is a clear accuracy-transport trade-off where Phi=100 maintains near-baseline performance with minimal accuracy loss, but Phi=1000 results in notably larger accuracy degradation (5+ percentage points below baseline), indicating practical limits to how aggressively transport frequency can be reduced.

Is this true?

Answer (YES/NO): NO